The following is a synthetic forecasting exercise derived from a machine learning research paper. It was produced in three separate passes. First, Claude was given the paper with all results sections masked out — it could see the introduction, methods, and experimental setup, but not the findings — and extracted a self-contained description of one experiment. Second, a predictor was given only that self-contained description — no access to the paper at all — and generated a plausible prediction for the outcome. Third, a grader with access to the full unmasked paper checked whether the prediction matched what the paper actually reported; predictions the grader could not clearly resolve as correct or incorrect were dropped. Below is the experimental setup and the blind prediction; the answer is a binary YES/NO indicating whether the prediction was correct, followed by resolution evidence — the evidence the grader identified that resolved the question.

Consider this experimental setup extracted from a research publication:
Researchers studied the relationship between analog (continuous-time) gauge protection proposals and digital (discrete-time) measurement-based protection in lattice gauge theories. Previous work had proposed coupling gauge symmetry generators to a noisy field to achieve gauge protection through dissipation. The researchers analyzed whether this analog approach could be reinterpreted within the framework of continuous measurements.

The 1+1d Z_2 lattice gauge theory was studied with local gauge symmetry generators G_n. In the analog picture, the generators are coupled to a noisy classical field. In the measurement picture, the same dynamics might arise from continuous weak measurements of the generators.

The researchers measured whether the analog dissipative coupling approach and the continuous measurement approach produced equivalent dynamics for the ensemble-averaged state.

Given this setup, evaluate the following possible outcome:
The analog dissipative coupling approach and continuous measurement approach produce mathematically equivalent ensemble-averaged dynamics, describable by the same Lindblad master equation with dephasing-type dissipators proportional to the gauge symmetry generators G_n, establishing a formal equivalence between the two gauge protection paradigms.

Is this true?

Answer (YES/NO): YES